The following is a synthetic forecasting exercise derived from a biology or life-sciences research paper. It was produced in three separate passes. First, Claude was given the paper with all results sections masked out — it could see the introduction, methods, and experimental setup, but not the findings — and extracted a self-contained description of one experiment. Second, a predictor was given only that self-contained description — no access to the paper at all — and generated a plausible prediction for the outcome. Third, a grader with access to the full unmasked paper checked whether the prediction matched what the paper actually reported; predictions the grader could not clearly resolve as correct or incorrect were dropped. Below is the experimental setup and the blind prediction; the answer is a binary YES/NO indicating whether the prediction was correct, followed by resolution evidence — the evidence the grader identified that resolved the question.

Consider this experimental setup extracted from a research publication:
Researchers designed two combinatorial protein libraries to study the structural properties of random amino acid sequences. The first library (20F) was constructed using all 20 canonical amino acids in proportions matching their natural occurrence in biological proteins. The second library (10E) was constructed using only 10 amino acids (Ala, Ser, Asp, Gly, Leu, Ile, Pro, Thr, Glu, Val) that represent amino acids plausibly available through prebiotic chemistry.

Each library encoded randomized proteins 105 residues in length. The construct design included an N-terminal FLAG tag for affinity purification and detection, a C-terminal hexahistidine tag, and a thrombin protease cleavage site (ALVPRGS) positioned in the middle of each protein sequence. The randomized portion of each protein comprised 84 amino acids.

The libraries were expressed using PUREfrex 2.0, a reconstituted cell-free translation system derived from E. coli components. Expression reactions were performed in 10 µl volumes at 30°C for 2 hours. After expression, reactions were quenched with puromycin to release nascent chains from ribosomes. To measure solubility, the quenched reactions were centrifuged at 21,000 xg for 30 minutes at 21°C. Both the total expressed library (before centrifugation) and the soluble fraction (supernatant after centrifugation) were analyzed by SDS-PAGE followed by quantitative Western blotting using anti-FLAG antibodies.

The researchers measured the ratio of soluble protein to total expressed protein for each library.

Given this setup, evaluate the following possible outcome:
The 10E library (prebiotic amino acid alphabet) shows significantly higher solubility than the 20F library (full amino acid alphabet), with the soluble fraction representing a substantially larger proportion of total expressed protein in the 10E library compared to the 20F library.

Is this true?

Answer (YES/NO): YES